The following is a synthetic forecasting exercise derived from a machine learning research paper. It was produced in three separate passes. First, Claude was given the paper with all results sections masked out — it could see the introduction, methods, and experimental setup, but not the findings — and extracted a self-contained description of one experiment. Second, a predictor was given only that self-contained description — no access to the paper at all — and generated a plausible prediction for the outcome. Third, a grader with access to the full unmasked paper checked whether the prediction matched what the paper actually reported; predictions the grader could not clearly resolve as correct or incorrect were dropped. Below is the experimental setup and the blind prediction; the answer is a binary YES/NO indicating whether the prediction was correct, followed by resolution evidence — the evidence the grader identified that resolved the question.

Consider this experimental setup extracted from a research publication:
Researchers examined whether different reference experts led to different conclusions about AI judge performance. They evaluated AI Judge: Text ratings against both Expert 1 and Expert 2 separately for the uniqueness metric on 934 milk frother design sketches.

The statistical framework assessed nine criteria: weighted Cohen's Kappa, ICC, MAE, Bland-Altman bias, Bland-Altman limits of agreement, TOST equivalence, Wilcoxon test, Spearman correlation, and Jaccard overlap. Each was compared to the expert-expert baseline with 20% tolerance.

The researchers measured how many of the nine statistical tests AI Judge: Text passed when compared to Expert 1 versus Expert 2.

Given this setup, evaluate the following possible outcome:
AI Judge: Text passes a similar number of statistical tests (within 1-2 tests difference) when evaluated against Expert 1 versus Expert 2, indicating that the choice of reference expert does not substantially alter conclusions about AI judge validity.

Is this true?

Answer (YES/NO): NO